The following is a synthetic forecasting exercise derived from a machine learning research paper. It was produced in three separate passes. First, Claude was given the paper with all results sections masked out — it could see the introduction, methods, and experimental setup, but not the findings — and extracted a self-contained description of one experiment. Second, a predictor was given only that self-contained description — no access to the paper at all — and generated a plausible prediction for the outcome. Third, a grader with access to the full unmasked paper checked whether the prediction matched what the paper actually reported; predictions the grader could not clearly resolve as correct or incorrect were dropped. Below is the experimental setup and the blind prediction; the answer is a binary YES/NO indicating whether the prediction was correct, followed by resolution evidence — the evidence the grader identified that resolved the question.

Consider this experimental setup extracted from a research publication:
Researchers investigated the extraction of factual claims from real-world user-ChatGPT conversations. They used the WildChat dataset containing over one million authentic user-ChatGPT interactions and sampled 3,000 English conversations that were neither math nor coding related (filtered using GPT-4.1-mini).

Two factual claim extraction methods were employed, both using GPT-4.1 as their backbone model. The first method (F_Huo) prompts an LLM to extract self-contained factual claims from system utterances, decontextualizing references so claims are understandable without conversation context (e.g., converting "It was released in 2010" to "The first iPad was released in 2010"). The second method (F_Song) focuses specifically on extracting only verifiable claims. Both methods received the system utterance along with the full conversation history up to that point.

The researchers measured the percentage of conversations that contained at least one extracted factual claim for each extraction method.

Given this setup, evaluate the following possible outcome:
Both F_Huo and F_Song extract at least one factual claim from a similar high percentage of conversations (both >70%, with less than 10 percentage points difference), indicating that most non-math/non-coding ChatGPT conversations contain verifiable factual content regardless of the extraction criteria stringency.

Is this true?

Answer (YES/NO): NO